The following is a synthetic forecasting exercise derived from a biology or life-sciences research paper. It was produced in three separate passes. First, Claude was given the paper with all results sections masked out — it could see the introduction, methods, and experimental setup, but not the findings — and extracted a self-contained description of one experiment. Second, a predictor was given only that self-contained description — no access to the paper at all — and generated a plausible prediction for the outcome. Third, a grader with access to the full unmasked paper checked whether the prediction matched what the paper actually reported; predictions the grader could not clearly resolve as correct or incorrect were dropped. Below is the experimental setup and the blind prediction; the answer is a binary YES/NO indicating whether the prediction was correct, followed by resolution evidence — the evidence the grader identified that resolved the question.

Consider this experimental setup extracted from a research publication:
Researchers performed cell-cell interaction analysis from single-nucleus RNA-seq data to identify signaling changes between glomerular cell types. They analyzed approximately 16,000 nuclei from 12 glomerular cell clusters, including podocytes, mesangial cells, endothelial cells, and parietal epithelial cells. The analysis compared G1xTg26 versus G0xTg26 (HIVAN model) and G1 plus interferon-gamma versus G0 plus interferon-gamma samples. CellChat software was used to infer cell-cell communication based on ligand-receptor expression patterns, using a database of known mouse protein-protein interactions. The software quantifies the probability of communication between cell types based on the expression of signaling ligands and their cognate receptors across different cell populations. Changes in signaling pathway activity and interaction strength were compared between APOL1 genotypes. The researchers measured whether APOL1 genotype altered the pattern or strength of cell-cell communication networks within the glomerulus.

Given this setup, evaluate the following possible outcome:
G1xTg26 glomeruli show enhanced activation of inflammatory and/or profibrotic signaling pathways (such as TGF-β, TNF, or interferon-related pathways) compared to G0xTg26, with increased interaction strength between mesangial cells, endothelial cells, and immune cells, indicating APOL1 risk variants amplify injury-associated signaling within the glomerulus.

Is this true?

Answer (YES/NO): NO